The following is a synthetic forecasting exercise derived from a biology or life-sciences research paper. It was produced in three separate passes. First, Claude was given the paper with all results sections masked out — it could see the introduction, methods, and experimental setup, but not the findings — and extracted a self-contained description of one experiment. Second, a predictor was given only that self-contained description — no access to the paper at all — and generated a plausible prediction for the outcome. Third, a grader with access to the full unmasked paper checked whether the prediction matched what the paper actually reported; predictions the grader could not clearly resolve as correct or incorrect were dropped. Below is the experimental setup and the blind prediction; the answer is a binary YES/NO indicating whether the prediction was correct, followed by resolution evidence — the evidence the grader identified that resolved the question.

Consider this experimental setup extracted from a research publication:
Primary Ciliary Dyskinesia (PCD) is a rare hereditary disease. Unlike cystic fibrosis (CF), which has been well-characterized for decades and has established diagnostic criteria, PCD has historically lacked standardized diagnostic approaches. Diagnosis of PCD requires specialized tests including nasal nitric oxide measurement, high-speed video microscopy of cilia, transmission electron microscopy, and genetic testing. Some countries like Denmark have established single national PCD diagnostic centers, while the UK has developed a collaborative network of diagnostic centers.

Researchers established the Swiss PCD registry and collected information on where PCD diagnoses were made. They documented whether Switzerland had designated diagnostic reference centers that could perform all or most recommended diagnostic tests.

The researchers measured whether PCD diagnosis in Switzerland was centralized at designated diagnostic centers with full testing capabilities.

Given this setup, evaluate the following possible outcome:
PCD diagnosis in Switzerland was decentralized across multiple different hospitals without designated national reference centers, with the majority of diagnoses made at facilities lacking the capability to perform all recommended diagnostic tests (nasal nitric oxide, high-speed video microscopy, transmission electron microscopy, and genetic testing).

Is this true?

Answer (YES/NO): YES